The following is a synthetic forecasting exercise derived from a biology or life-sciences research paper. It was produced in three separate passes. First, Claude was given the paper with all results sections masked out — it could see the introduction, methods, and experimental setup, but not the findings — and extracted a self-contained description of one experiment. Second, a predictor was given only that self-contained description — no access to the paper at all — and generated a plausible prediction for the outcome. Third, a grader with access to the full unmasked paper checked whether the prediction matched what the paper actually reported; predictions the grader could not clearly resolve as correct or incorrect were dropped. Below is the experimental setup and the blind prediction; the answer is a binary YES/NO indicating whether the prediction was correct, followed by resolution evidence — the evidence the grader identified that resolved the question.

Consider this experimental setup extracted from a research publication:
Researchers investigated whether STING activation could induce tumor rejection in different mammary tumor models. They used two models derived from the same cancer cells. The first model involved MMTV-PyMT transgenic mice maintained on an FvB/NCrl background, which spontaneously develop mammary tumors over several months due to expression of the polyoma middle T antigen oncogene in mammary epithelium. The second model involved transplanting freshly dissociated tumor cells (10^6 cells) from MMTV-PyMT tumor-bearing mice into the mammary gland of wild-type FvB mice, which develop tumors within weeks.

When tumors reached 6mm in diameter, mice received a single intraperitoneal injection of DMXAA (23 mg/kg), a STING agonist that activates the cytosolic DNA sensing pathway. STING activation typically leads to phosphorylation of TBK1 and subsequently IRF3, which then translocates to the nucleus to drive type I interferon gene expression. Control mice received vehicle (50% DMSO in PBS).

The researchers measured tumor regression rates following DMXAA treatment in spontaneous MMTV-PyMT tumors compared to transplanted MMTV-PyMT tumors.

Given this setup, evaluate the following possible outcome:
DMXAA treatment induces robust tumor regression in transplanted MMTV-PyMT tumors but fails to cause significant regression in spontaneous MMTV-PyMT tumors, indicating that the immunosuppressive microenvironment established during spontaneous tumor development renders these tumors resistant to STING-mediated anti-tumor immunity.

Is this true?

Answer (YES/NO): YES